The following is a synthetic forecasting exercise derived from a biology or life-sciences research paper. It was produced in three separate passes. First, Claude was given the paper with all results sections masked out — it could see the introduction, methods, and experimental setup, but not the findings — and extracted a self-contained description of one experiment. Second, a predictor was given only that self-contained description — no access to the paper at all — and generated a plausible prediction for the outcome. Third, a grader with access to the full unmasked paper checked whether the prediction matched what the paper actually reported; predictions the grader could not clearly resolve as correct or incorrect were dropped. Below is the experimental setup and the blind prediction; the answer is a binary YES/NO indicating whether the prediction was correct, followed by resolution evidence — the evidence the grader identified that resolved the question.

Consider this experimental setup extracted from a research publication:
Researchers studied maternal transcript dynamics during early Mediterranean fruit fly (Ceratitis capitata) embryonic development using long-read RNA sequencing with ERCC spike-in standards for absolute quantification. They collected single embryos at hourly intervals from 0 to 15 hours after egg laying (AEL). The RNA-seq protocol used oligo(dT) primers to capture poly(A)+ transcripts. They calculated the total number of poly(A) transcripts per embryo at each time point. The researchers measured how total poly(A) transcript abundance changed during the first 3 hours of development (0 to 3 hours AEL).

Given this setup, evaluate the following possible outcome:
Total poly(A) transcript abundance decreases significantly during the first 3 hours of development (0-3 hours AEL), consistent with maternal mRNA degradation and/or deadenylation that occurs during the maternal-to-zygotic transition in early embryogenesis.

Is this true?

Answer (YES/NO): NO